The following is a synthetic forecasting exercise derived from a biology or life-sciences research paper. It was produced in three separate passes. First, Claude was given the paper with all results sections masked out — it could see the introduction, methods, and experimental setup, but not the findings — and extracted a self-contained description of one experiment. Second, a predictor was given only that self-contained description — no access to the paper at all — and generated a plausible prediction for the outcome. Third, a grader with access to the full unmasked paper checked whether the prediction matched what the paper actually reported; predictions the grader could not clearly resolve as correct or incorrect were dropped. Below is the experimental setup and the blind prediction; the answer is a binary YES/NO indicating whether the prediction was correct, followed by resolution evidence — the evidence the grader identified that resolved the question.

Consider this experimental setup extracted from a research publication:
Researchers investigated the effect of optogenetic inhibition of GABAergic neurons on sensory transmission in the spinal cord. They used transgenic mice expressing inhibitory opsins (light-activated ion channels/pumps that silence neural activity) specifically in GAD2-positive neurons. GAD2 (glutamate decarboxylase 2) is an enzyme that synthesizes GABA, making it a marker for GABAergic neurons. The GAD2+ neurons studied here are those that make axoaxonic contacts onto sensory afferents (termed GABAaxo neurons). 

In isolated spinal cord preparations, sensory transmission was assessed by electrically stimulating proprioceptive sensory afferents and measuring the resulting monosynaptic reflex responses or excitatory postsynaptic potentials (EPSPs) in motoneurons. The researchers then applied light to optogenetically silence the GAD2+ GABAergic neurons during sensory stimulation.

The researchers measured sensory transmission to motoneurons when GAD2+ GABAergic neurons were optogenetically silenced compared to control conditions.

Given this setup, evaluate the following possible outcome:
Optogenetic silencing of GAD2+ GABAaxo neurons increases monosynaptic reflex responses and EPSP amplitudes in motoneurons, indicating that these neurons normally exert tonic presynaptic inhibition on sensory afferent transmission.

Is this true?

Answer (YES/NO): NO